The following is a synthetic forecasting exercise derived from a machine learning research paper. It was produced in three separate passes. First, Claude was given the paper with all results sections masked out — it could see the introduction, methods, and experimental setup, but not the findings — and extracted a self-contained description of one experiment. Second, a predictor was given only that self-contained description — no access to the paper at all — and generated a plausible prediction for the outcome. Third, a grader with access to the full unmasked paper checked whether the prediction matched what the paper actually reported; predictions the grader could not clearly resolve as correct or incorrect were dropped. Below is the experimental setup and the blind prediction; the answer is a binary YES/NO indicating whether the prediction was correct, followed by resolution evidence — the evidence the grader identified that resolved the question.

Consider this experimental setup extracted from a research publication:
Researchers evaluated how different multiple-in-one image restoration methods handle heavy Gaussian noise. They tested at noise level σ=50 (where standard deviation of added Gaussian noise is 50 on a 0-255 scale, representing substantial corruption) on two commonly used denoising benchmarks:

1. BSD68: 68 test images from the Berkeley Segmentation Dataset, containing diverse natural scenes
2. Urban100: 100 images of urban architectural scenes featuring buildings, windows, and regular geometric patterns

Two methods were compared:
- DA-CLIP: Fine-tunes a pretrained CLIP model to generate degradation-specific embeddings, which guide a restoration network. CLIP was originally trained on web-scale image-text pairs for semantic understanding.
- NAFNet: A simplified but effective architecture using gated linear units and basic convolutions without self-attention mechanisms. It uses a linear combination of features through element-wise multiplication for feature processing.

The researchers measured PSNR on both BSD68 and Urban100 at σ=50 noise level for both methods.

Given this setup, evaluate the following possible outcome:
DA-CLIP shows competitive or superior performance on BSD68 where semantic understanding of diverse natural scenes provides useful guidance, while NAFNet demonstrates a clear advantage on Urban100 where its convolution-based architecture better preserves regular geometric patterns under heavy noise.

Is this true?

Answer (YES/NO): NO